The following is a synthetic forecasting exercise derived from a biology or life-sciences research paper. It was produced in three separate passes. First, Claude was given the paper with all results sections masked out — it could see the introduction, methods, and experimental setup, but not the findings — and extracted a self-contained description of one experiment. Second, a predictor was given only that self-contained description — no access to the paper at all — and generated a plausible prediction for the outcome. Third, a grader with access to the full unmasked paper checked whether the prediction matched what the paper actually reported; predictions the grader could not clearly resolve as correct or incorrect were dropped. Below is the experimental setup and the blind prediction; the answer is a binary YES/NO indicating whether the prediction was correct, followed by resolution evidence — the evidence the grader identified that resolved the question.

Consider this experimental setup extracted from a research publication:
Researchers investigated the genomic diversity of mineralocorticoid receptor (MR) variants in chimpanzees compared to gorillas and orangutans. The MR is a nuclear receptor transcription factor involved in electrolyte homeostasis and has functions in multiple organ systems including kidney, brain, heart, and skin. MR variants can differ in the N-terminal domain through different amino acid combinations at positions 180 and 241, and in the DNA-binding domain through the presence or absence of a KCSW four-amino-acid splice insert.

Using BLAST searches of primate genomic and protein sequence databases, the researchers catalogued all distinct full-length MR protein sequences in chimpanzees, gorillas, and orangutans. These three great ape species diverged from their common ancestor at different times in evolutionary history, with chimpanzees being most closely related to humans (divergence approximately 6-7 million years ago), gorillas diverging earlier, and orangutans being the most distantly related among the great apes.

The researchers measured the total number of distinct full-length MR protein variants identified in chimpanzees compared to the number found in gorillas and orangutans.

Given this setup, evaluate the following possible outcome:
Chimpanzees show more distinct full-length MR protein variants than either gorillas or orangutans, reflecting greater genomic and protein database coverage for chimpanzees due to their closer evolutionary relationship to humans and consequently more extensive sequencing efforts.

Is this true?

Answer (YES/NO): NO